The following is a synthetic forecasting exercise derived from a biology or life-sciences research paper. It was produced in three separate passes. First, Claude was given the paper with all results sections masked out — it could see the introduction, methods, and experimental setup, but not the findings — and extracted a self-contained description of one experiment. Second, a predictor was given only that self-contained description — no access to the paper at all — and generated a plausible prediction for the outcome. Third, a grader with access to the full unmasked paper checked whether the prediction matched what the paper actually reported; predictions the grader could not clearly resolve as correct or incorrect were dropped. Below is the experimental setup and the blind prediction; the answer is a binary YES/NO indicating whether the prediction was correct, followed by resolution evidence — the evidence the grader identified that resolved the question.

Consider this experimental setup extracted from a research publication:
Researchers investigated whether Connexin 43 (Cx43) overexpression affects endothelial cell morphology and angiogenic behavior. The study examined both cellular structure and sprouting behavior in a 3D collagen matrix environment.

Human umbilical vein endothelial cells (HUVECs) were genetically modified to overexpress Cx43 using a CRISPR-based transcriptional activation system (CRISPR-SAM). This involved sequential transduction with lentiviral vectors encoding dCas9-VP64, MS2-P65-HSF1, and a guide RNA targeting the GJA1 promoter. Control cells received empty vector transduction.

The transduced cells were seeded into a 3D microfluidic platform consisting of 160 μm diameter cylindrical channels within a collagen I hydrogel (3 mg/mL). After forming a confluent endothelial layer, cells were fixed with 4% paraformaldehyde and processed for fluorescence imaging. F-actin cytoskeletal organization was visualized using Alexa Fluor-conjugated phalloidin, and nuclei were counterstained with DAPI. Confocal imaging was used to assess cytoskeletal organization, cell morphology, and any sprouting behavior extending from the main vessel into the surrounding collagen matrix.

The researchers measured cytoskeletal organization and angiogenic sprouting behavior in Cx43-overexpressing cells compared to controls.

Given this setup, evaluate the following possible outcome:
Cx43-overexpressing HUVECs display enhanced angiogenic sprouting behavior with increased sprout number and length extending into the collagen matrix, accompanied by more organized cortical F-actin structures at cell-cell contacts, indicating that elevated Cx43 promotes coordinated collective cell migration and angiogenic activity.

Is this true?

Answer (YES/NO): NO